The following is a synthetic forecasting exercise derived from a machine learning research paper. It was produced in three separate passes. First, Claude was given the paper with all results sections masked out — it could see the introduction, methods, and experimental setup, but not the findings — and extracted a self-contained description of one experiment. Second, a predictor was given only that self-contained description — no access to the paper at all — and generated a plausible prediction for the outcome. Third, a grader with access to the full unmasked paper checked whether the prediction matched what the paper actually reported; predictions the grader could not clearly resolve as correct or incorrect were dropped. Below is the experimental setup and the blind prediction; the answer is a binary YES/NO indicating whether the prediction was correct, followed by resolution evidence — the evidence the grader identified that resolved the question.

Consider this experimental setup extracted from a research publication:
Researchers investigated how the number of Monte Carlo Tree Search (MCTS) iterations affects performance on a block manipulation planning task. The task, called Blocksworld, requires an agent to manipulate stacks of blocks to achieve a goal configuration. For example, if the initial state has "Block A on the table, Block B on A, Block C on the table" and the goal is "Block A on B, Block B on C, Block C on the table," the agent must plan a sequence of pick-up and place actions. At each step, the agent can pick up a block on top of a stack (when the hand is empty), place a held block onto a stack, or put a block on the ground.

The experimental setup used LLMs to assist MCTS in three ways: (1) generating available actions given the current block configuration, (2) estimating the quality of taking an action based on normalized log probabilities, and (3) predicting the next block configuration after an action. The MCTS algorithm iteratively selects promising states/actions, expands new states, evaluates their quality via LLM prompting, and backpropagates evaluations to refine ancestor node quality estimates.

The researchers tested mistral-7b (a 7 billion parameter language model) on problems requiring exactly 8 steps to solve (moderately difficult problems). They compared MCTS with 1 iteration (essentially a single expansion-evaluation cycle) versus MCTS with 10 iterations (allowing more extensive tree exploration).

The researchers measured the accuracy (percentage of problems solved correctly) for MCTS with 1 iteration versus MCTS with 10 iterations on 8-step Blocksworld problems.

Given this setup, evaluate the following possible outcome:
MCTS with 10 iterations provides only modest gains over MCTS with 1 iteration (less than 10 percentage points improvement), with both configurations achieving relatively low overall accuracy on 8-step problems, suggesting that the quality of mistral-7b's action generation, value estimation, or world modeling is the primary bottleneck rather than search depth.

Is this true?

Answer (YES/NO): NO